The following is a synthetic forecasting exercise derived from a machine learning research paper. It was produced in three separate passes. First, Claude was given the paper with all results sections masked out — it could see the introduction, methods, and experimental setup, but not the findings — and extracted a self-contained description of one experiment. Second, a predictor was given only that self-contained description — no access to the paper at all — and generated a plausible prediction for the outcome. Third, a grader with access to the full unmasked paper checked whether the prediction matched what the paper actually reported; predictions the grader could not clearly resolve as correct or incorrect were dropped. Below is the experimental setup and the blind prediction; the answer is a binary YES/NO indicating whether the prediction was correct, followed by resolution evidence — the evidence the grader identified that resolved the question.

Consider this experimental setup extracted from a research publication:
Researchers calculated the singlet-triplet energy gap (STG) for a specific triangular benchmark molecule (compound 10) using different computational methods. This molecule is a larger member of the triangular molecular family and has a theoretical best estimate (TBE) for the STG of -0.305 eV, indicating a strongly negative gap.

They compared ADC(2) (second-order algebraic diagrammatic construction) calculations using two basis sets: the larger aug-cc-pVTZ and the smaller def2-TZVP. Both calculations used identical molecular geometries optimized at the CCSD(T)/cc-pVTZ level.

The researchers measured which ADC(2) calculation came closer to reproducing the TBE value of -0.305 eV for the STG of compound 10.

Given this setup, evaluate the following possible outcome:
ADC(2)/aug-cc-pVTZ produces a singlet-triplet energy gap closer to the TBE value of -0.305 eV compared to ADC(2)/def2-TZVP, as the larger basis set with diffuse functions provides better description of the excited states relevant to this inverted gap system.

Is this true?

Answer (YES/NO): NO